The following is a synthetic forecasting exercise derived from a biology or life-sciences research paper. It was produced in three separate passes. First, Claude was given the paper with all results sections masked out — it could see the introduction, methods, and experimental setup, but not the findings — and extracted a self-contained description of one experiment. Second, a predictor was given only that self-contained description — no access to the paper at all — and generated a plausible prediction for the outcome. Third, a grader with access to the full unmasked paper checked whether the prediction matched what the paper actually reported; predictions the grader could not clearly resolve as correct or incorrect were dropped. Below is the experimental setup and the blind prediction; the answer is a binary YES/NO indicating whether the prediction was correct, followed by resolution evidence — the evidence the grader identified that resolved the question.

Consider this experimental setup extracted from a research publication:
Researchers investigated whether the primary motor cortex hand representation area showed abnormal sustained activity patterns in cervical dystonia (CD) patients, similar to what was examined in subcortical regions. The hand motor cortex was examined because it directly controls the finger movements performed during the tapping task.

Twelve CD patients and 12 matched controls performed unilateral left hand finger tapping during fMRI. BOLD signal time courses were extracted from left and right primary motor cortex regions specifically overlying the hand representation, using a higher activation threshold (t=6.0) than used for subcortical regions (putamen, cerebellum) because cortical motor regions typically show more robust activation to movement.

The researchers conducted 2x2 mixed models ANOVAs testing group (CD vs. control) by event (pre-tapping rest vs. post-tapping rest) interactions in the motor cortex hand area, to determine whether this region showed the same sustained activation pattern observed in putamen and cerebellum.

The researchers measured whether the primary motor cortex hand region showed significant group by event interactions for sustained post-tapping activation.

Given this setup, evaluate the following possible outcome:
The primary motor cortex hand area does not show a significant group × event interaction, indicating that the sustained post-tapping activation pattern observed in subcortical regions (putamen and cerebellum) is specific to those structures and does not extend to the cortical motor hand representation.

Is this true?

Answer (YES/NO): YES